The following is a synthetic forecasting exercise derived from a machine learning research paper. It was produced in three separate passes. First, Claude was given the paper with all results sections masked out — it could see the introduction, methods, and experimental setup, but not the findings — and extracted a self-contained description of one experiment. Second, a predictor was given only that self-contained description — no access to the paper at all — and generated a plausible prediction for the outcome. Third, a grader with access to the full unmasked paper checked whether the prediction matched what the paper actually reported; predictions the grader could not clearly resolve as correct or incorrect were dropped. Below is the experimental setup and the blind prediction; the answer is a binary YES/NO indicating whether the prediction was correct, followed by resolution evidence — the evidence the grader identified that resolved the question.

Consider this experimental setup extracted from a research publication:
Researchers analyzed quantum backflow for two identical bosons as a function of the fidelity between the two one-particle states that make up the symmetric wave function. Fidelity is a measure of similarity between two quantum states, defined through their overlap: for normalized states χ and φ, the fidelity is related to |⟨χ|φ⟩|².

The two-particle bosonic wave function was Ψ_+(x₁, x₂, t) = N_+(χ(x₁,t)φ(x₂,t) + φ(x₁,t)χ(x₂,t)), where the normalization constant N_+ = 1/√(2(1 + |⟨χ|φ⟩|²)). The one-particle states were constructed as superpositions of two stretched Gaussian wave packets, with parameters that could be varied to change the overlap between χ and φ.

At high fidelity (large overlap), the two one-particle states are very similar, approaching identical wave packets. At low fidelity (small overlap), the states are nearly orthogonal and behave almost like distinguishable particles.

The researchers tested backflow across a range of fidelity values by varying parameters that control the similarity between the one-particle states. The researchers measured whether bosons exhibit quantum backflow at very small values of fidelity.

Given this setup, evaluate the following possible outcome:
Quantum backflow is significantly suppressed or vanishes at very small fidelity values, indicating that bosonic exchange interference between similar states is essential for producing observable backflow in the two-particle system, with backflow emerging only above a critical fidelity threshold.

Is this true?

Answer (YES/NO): YES